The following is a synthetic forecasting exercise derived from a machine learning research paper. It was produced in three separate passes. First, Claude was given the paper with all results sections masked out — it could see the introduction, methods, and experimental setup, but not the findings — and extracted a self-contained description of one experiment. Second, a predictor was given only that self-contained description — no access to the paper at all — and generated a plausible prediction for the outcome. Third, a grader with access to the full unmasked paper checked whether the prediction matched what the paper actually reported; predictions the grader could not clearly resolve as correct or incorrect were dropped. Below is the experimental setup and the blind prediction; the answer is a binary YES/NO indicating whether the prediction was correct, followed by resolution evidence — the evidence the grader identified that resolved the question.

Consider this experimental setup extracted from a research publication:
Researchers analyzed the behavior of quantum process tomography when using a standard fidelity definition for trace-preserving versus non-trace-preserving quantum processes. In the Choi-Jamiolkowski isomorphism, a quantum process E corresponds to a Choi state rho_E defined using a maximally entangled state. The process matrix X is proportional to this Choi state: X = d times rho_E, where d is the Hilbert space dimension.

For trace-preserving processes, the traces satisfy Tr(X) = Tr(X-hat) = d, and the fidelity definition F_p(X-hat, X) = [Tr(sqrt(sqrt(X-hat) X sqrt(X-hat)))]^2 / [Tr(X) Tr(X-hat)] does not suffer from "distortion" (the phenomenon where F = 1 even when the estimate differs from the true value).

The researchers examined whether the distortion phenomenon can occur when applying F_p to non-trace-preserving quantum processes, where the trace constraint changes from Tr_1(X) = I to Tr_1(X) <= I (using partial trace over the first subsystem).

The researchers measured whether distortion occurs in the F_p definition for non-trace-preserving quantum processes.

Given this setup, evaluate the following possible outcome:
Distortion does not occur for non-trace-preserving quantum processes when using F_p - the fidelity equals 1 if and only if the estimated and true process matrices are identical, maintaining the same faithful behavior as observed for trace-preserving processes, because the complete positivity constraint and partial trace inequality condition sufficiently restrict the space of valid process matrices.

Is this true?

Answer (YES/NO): NO